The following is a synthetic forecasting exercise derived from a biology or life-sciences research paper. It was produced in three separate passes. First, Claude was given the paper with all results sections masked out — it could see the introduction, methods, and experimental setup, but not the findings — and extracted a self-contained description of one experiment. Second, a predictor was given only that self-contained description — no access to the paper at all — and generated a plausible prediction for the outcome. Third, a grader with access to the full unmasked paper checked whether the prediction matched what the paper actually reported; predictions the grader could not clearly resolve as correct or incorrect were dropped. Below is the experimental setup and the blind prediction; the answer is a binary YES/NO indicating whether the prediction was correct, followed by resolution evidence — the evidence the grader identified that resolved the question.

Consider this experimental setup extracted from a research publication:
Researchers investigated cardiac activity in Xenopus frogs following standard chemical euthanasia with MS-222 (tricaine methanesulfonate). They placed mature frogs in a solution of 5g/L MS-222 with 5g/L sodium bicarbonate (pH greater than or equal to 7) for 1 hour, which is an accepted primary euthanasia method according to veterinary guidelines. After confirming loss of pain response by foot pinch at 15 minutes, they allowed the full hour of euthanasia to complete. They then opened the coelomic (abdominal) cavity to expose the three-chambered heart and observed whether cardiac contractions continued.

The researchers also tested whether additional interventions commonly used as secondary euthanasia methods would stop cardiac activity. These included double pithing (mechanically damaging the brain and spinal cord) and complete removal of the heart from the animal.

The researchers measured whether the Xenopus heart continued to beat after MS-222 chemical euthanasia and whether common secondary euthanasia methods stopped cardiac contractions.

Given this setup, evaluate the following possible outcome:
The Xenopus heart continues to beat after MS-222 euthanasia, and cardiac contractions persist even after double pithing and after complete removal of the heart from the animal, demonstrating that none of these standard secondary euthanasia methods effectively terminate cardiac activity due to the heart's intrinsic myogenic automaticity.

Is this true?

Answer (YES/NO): YES